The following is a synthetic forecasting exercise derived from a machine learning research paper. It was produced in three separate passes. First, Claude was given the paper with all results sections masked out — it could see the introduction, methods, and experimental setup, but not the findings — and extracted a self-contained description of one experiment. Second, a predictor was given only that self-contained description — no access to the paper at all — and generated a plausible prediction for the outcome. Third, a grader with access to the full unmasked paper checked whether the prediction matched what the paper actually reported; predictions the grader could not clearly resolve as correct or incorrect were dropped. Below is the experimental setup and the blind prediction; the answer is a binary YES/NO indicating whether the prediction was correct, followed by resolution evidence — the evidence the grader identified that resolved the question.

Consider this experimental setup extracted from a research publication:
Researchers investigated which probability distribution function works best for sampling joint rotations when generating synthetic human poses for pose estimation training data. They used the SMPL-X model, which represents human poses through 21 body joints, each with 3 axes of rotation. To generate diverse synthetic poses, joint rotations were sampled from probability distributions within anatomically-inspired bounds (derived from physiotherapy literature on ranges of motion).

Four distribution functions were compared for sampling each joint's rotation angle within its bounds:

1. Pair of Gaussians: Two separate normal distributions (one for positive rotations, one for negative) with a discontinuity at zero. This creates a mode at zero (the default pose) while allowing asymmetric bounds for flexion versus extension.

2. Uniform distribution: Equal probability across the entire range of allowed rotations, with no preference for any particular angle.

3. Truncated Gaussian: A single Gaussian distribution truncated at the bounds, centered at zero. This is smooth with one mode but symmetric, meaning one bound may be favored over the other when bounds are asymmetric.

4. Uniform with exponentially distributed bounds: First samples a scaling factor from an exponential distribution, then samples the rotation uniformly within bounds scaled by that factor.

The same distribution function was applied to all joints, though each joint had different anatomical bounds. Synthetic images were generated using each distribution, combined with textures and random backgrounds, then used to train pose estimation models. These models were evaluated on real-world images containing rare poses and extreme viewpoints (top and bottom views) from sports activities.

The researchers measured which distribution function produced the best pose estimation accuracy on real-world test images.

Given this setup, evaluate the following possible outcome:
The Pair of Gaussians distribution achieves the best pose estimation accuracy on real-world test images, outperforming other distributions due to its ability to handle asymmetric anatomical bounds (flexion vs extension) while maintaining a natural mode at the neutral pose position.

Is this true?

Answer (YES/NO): NO